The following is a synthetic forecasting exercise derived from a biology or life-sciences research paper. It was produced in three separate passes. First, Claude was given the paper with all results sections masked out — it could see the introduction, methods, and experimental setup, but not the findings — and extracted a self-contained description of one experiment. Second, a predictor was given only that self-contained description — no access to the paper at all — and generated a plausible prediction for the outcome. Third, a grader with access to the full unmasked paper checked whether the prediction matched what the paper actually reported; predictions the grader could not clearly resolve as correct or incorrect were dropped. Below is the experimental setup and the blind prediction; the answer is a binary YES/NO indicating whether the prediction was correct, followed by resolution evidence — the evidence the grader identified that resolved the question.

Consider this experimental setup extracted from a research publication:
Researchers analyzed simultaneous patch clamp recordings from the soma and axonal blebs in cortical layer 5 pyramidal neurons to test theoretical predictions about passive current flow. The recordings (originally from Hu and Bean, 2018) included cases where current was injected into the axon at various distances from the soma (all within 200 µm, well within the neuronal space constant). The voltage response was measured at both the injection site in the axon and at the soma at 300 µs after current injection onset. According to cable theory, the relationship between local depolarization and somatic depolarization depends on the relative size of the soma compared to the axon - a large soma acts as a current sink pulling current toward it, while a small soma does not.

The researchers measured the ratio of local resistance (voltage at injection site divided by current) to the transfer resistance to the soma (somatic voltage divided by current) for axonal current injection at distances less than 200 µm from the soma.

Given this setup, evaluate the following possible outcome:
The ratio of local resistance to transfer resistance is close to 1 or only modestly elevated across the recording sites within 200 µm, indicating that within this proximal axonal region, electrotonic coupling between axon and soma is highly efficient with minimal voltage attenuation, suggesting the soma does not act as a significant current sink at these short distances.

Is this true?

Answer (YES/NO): NO